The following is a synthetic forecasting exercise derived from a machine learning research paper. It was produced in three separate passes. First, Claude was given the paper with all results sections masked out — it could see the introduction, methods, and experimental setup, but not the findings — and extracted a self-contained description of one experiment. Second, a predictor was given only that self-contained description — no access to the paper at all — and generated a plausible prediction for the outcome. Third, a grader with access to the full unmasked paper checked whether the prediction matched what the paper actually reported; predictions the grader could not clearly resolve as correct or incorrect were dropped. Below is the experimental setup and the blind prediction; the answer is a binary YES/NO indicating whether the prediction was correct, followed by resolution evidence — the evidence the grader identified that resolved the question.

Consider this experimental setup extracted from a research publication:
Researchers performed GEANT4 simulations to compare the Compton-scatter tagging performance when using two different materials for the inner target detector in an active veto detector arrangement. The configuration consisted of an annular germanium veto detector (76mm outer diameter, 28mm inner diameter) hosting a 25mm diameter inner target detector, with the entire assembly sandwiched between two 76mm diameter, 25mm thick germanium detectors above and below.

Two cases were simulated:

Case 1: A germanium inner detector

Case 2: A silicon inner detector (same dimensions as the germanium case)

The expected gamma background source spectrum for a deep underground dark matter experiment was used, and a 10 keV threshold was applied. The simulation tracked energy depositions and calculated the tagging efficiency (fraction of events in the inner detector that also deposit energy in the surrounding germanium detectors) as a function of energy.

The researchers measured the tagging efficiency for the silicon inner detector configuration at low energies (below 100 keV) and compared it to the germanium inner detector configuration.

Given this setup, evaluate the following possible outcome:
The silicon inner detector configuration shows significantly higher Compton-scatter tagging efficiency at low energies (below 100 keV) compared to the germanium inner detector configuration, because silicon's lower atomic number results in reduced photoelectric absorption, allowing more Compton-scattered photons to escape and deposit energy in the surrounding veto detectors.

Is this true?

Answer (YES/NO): NO